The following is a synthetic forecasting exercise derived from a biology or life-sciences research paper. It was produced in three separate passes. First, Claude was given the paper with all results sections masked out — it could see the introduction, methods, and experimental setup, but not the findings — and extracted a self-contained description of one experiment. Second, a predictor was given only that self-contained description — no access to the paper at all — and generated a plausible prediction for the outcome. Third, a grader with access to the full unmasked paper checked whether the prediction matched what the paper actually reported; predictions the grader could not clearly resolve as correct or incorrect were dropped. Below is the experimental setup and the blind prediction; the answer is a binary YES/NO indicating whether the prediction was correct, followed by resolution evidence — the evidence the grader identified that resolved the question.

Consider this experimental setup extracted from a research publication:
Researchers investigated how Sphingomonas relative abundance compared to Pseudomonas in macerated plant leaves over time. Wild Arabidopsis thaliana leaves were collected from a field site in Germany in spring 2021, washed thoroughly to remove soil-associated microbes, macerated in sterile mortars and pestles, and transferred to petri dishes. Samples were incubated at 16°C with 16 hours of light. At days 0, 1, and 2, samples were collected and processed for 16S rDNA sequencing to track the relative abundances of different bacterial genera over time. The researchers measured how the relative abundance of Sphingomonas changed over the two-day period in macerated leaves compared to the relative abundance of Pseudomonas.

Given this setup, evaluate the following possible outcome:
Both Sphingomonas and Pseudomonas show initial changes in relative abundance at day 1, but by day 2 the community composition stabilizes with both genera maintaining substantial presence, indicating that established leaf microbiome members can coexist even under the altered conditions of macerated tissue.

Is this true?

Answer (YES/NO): NO